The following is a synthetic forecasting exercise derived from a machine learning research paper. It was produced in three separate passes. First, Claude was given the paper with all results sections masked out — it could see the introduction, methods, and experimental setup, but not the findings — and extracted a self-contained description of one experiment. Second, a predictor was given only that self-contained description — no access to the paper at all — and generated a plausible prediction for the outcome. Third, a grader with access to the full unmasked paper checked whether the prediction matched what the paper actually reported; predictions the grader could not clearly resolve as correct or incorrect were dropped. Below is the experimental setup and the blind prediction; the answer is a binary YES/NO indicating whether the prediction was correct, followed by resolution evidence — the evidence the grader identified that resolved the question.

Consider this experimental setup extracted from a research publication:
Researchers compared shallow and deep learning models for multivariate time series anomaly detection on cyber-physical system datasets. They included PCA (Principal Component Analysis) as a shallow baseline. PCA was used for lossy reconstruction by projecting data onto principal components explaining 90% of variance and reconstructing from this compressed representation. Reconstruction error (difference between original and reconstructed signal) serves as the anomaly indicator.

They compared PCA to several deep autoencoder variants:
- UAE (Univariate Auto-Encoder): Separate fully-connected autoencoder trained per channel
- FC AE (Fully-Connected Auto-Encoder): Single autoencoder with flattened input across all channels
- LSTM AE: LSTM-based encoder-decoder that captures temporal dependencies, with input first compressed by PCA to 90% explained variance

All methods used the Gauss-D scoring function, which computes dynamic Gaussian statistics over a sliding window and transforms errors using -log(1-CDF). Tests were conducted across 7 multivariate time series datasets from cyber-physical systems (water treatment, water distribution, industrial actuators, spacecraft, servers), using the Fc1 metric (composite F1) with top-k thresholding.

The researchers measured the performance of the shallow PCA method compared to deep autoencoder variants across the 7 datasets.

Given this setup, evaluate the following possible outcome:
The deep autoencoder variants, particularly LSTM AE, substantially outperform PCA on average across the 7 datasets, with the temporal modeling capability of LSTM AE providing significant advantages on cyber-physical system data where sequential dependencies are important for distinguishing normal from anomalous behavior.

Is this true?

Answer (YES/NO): NO